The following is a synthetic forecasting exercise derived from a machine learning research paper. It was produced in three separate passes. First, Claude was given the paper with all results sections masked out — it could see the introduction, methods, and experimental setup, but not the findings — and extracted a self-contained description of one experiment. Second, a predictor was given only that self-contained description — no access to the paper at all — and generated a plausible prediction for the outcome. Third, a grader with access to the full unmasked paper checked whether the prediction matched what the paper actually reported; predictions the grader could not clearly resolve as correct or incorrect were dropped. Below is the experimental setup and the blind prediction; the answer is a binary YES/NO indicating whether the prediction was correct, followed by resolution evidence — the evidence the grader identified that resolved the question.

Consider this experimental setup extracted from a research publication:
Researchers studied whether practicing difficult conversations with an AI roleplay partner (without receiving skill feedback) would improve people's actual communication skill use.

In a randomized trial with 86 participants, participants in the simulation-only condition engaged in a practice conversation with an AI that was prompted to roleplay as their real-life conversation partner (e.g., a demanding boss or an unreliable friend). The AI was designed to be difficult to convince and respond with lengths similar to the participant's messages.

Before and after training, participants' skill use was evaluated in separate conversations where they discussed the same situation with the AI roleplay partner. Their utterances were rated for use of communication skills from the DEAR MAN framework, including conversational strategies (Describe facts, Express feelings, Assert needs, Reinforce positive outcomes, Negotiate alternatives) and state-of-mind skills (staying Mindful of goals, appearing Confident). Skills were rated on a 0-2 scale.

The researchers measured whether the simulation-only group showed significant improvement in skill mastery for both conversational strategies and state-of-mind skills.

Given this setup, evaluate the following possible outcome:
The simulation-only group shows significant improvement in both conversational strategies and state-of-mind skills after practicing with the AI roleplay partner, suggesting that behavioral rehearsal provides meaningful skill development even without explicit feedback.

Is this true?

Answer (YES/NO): NO